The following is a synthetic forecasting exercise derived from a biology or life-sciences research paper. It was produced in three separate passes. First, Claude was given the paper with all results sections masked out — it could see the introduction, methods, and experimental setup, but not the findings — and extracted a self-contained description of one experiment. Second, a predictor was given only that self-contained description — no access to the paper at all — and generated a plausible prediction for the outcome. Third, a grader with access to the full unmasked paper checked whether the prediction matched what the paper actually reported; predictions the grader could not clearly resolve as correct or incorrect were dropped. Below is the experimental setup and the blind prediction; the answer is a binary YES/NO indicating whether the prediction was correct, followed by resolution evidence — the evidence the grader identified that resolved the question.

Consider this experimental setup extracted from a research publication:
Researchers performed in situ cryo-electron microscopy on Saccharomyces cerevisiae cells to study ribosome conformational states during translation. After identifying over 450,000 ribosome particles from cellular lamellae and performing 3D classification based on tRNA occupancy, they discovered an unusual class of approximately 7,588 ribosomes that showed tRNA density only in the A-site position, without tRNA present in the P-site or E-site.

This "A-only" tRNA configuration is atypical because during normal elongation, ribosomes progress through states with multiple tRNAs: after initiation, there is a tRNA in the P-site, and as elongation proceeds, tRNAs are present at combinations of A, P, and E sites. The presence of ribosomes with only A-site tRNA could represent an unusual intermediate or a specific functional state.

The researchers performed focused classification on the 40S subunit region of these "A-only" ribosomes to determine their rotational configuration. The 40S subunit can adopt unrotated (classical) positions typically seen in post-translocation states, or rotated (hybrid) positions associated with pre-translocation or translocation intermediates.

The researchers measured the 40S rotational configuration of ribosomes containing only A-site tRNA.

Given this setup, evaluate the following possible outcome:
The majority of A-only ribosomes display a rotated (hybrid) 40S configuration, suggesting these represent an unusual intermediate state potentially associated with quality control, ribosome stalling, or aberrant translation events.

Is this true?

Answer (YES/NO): NO